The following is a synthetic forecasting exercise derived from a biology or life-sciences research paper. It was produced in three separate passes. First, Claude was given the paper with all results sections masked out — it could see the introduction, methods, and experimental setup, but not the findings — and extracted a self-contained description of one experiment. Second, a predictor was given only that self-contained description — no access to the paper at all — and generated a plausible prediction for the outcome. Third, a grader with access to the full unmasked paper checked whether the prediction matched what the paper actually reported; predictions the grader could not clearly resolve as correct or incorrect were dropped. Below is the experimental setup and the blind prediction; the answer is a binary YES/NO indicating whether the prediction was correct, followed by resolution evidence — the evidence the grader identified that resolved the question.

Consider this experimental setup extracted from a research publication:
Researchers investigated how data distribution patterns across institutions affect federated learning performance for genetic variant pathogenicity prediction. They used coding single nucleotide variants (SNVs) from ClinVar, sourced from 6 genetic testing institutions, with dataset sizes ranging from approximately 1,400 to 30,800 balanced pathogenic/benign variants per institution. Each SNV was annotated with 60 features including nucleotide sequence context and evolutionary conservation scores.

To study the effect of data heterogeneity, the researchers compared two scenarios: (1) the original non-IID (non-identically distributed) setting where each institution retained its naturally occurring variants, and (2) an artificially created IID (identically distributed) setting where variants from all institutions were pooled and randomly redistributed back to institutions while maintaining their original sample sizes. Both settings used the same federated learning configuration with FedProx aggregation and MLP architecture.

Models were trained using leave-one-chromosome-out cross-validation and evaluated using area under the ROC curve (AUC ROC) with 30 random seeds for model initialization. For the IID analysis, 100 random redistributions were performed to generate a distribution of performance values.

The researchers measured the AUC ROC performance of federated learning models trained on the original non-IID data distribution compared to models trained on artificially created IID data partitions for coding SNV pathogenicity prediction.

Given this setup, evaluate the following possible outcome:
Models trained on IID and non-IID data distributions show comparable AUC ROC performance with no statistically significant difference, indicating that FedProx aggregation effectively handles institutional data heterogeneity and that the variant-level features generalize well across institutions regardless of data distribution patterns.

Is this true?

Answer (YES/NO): YES